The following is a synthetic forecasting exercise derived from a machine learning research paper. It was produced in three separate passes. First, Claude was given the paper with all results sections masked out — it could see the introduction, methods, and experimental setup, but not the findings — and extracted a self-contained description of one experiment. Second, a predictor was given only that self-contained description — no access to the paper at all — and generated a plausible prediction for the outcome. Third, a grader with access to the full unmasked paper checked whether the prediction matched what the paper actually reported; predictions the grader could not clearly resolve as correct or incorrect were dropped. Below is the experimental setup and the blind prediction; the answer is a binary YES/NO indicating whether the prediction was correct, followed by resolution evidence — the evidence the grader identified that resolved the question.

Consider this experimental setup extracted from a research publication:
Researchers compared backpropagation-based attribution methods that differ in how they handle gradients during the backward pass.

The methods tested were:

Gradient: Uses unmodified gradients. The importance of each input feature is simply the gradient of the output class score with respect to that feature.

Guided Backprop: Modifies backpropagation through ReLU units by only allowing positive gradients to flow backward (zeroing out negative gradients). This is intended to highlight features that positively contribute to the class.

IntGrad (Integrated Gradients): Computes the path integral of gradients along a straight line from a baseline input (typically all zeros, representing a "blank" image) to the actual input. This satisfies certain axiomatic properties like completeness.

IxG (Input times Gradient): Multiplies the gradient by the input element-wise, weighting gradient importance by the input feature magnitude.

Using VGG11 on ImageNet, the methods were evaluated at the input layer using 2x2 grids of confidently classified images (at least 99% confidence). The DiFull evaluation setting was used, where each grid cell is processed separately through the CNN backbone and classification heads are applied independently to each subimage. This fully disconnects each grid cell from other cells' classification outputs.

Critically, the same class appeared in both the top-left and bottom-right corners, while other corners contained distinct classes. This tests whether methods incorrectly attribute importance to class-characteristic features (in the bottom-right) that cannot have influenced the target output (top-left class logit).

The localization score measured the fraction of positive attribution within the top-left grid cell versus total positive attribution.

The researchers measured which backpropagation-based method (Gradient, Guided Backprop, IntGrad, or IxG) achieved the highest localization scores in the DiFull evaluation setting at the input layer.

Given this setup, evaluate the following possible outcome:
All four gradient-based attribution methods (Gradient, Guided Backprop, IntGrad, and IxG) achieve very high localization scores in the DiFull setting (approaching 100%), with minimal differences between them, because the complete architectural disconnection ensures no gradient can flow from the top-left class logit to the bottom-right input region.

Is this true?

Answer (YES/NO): YES